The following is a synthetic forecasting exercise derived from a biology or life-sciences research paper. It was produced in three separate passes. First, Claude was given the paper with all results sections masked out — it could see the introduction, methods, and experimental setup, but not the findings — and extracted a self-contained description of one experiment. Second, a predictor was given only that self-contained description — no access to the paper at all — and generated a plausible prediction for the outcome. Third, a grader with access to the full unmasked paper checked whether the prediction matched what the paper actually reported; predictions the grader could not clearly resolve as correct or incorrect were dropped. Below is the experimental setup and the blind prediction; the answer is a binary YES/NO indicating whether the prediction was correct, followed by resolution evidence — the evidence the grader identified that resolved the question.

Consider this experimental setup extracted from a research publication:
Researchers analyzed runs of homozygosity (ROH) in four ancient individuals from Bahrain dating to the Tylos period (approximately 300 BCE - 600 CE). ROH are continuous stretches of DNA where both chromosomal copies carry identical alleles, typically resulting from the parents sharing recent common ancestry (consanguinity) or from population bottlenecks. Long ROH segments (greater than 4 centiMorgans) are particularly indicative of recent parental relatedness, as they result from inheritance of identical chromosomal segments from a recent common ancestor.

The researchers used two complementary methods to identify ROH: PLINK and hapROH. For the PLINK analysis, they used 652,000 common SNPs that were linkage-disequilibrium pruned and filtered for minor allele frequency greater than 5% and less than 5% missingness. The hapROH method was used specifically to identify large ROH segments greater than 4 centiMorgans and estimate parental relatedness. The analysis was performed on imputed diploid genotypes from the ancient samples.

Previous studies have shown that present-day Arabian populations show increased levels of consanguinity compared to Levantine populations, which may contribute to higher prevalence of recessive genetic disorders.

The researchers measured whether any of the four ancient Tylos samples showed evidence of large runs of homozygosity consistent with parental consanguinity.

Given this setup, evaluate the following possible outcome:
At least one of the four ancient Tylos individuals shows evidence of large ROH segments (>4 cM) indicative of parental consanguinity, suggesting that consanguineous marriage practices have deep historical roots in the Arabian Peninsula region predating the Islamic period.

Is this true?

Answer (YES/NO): YES